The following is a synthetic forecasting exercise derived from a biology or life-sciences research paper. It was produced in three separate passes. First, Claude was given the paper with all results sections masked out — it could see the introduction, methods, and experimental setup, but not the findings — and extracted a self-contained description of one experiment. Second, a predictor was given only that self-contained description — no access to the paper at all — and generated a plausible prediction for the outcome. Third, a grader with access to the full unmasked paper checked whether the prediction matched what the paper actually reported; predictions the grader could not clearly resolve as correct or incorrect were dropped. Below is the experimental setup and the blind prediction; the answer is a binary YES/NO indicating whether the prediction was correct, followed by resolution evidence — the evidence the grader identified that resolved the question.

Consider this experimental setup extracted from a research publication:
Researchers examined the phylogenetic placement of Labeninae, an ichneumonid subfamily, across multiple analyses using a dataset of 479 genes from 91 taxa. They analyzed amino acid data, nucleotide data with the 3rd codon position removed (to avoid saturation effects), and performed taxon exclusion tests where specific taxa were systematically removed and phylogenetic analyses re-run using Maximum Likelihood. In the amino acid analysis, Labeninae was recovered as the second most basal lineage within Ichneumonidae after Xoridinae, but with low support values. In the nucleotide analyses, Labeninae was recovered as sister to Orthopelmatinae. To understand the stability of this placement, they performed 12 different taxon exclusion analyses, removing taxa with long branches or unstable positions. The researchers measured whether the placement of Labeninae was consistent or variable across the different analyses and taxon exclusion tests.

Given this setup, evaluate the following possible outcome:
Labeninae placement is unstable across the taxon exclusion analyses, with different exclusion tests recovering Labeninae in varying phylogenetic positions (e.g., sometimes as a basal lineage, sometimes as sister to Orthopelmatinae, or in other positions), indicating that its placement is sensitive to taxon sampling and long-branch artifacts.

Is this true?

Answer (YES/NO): YES